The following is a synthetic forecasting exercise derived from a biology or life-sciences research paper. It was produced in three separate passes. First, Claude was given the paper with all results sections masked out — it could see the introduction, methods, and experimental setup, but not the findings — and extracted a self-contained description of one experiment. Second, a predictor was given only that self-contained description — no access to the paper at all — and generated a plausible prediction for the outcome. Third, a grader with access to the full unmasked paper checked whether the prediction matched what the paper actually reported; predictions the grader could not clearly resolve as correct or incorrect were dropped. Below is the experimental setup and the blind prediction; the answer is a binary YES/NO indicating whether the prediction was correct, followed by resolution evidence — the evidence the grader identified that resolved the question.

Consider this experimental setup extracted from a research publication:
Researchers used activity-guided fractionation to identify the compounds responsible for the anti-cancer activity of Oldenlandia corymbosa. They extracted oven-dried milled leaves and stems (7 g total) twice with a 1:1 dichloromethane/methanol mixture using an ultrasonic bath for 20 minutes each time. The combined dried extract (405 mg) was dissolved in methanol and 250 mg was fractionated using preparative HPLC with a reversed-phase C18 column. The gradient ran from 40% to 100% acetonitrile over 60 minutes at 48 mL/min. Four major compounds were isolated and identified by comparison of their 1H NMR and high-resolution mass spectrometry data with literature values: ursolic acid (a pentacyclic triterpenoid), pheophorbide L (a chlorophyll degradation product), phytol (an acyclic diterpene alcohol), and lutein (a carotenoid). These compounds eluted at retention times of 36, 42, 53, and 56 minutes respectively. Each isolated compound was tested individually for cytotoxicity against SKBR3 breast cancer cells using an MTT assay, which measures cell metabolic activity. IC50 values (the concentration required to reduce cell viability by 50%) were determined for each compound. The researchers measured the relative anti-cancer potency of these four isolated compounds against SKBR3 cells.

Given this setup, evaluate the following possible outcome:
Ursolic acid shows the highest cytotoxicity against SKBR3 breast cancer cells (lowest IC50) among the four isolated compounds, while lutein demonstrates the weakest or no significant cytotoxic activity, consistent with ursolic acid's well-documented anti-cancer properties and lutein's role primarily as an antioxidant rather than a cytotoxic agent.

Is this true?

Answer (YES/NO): NO